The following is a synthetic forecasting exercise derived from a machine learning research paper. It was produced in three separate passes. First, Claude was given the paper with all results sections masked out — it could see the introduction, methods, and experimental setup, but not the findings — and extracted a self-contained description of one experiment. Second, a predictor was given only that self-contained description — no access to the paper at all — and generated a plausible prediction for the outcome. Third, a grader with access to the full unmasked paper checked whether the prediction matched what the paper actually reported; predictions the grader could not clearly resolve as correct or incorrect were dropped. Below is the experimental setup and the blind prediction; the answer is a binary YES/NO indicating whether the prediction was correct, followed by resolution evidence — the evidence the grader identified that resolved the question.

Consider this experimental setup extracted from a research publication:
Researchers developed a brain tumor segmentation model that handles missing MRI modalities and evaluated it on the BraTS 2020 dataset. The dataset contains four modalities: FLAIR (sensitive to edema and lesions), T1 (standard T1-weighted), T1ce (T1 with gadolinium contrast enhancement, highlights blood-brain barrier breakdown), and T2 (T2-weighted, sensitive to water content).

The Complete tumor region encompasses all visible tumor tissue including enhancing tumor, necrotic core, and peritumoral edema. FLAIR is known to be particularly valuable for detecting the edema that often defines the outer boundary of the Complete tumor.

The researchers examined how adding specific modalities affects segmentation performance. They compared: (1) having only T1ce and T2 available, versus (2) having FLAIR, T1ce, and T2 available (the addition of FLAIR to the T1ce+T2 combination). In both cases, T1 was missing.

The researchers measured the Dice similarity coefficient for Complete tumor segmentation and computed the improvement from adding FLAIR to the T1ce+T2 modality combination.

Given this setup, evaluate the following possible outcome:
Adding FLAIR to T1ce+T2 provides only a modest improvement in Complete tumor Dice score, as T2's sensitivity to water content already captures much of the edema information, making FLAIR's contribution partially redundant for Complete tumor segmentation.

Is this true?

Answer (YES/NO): NO